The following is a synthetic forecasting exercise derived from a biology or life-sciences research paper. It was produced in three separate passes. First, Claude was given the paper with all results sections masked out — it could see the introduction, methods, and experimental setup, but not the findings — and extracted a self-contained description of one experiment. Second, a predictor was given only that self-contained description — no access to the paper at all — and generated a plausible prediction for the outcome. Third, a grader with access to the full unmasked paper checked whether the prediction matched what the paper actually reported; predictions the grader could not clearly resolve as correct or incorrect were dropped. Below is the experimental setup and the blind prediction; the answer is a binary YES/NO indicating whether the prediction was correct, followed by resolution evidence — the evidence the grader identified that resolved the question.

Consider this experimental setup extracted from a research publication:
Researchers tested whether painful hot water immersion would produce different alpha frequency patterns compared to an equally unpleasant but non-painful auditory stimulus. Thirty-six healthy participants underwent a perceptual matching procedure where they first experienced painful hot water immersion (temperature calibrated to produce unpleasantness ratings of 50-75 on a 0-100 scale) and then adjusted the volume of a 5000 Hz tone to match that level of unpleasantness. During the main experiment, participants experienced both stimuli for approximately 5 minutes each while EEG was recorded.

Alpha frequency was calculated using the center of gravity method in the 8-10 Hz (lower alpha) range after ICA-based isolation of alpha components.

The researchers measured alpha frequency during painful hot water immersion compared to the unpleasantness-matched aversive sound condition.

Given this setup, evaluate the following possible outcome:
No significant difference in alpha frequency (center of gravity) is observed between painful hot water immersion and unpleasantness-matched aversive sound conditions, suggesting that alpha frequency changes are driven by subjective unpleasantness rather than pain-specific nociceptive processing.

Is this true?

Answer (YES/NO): YES